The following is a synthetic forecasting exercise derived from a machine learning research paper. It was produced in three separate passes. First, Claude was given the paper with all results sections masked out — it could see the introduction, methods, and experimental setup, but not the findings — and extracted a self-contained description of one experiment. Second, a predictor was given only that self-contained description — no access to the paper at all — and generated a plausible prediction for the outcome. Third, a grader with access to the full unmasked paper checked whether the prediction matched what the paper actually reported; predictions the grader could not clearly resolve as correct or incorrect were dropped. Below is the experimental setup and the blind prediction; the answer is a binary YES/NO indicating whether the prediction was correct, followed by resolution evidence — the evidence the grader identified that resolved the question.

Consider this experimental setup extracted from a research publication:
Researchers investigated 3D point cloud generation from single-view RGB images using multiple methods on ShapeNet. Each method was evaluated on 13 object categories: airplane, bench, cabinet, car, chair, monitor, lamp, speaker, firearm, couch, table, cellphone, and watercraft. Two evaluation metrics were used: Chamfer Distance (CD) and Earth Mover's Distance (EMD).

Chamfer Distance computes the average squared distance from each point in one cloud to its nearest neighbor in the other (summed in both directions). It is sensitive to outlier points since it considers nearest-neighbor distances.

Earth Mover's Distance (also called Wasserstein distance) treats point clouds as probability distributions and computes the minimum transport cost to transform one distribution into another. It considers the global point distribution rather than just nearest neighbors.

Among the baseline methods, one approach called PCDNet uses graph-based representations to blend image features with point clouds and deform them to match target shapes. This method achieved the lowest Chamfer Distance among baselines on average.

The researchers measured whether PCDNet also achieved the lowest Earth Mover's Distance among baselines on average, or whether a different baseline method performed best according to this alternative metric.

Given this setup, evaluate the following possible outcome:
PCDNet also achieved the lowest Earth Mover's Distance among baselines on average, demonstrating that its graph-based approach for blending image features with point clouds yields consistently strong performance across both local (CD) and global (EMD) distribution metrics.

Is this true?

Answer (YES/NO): YES